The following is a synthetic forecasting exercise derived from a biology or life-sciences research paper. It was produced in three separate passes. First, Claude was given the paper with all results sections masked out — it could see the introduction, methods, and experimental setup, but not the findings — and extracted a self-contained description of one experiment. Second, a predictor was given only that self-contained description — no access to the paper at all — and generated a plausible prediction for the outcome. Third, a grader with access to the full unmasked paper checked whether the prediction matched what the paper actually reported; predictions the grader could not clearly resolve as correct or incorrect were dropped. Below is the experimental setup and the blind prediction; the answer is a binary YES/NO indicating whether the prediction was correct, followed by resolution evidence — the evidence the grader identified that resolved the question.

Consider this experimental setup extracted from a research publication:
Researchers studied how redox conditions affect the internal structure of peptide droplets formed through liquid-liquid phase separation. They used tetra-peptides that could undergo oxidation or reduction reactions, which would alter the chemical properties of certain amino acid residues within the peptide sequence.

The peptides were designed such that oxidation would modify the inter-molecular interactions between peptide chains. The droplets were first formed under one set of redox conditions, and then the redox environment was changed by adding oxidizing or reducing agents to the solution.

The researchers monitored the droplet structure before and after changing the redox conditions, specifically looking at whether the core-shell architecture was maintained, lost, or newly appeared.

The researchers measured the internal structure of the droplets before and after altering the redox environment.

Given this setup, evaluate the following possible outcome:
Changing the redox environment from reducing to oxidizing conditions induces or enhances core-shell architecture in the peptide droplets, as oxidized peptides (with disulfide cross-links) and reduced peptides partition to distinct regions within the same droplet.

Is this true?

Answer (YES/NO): NO